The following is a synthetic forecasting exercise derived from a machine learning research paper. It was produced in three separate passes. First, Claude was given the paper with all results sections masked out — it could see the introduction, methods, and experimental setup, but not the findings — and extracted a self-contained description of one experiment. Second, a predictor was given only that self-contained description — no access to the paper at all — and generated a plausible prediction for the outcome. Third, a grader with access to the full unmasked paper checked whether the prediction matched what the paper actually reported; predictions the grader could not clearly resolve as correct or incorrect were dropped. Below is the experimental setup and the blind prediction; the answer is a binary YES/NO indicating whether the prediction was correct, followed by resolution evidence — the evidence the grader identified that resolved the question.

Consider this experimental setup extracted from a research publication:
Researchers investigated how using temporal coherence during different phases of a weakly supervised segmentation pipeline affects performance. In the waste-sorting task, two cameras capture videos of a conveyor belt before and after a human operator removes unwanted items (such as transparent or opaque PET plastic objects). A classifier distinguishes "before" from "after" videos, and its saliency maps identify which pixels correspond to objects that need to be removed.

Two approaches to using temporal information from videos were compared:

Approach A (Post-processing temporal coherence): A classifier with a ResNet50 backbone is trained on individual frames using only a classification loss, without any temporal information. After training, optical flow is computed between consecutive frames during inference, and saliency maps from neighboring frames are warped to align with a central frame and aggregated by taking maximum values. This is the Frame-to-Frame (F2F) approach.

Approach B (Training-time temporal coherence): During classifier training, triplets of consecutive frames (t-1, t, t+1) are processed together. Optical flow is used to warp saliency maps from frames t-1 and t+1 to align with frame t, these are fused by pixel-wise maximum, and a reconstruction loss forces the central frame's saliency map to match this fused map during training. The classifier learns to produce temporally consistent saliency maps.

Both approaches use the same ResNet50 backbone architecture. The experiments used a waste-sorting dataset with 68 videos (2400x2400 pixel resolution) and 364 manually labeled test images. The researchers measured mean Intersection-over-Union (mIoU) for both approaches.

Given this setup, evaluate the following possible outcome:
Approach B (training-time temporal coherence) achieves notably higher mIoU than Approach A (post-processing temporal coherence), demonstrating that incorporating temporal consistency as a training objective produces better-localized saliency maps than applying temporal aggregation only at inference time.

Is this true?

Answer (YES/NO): NO